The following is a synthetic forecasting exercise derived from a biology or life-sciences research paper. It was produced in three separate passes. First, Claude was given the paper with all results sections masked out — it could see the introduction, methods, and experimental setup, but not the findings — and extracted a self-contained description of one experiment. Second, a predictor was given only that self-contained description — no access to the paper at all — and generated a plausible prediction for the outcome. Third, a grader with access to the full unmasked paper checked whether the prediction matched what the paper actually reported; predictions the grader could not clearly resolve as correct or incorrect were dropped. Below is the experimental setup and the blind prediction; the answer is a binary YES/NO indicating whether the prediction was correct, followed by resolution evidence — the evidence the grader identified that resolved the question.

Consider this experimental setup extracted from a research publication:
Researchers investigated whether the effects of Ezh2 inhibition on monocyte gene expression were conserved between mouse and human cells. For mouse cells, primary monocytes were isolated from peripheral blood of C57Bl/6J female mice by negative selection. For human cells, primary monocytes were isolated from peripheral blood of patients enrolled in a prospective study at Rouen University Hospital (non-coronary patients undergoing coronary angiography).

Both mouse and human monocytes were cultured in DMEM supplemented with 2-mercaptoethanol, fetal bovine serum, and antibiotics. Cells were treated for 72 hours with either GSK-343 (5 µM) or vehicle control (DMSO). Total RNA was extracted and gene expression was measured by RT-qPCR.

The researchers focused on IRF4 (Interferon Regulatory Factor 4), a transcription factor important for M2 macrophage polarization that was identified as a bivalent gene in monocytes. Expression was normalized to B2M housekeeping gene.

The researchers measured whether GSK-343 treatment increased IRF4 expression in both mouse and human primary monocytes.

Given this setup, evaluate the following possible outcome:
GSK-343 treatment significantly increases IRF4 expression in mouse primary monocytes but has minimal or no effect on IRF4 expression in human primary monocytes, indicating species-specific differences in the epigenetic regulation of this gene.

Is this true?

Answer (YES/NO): NO